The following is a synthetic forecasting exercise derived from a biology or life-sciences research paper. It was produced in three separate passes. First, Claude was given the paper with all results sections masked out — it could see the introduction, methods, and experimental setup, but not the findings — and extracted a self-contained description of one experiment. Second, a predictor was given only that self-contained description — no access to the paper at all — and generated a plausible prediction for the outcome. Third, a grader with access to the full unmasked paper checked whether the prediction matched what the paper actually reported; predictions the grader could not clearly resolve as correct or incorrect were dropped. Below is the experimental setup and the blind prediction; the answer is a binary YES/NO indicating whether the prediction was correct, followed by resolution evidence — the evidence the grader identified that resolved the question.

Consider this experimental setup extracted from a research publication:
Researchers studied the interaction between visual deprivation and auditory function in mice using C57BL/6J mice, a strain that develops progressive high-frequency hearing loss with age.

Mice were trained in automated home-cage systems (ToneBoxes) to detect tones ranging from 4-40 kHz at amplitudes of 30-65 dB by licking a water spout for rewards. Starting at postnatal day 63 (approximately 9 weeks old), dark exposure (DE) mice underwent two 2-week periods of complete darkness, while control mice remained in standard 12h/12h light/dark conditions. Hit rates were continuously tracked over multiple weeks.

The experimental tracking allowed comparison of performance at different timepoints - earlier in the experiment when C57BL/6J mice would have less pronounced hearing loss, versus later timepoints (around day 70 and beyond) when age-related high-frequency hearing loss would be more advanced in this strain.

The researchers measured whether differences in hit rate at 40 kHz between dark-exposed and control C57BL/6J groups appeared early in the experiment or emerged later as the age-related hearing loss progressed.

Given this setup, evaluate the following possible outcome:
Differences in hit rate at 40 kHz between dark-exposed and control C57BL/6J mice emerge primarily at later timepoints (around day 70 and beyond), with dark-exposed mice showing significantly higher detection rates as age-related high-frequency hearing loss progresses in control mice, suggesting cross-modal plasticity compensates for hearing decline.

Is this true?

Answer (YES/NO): NO